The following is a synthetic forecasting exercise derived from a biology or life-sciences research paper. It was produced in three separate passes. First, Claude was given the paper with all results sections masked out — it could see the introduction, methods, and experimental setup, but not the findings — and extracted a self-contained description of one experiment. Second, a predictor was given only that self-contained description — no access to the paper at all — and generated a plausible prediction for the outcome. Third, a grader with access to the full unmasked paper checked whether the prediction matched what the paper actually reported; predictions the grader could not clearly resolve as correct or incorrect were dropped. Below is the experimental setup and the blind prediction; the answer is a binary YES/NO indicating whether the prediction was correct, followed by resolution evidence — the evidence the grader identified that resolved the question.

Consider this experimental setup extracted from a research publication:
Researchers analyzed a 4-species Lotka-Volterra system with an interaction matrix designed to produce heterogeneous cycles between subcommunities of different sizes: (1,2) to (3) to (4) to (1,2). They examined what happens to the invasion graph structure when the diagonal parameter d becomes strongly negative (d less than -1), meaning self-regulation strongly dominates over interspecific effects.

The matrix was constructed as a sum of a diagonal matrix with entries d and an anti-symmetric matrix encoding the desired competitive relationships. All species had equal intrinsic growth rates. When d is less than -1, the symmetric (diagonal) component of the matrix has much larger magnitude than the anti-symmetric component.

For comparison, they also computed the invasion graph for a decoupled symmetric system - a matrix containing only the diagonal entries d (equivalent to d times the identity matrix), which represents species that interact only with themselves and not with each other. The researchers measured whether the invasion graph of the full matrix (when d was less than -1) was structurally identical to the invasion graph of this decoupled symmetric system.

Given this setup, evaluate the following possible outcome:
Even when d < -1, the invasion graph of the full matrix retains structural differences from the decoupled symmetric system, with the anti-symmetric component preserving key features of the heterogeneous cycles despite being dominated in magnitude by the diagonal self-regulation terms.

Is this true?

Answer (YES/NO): NO